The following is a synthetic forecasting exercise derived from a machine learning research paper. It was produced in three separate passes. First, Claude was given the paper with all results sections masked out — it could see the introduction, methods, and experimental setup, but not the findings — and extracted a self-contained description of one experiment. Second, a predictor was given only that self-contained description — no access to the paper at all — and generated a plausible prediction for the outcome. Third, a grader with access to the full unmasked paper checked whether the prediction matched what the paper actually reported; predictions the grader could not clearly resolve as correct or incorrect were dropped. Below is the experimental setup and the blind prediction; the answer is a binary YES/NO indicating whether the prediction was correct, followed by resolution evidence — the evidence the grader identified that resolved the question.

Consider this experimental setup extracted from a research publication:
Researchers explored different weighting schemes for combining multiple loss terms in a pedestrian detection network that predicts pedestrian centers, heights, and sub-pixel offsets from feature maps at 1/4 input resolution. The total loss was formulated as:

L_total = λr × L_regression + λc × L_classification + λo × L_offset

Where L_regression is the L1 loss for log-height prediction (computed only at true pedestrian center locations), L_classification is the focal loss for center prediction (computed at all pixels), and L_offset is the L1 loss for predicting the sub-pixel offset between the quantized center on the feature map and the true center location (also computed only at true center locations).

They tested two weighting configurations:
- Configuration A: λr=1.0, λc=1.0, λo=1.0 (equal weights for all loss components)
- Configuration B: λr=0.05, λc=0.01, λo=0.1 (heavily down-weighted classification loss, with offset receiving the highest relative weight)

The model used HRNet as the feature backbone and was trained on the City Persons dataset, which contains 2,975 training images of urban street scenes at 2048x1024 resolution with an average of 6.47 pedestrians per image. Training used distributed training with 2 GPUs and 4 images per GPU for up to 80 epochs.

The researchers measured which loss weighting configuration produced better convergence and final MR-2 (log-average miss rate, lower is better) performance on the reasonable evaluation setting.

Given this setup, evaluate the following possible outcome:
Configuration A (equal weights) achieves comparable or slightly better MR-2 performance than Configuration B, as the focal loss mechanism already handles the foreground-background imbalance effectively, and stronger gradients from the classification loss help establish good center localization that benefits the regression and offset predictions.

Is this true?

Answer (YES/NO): NO